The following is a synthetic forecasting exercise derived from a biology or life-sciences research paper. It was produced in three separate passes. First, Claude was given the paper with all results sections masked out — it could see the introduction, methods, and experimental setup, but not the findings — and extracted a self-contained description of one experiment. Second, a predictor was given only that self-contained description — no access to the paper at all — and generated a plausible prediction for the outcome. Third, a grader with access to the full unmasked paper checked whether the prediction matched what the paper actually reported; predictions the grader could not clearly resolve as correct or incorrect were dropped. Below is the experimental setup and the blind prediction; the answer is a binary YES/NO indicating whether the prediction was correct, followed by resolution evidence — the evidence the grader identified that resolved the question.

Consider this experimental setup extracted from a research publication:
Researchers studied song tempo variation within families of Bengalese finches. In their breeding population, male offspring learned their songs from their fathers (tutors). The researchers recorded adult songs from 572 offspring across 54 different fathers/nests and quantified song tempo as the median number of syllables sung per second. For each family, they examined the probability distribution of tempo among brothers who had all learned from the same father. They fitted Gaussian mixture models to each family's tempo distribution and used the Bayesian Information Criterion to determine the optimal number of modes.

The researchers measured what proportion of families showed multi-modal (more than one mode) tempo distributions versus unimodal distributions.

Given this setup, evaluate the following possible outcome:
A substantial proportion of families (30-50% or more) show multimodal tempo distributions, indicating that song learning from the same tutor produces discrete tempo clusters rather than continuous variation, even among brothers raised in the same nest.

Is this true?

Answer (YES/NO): YES